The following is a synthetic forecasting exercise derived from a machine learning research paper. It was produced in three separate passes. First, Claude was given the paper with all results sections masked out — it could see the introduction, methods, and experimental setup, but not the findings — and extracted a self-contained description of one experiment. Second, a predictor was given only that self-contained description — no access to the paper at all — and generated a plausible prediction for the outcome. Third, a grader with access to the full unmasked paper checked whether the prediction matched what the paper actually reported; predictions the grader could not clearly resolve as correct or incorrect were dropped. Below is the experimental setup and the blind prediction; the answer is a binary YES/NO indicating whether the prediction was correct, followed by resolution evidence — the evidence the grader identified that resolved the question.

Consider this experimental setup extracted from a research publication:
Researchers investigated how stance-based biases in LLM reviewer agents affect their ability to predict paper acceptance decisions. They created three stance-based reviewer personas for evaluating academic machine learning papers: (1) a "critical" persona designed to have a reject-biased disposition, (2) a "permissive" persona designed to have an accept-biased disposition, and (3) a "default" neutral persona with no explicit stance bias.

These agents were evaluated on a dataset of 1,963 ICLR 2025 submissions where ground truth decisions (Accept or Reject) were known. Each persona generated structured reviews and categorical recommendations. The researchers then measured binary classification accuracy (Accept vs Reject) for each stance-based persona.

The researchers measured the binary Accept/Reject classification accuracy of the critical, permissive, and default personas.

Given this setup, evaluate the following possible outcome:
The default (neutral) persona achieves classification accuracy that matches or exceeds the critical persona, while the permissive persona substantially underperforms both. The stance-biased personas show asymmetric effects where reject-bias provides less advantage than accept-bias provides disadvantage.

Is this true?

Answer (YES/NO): NO